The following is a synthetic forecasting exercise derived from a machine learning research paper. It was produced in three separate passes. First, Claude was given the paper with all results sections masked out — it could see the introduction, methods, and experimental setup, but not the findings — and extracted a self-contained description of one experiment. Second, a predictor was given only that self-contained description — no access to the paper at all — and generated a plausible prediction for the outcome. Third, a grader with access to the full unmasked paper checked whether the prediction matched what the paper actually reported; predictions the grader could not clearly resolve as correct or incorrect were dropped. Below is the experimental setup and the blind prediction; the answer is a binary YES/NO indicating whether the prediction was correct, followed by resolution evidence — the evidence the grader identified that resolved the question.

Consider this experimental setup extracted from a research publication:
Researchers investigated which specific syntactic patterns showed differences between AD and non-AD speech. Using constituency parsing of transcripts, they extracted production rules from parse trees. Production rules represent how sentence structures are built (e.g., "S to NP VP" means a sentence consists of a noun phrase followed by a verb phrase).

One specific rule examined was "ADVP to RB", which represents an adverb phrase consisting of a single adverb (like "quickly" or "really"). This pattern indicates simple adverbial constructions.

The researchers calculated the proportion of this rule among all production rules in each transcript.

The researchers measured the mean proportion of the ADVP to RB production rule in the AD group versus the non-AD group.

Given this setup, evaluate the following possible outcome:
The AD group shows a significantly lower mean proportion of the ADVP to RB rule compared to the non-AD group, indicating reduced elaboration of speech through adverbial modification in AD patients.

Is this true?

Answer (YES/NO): NO